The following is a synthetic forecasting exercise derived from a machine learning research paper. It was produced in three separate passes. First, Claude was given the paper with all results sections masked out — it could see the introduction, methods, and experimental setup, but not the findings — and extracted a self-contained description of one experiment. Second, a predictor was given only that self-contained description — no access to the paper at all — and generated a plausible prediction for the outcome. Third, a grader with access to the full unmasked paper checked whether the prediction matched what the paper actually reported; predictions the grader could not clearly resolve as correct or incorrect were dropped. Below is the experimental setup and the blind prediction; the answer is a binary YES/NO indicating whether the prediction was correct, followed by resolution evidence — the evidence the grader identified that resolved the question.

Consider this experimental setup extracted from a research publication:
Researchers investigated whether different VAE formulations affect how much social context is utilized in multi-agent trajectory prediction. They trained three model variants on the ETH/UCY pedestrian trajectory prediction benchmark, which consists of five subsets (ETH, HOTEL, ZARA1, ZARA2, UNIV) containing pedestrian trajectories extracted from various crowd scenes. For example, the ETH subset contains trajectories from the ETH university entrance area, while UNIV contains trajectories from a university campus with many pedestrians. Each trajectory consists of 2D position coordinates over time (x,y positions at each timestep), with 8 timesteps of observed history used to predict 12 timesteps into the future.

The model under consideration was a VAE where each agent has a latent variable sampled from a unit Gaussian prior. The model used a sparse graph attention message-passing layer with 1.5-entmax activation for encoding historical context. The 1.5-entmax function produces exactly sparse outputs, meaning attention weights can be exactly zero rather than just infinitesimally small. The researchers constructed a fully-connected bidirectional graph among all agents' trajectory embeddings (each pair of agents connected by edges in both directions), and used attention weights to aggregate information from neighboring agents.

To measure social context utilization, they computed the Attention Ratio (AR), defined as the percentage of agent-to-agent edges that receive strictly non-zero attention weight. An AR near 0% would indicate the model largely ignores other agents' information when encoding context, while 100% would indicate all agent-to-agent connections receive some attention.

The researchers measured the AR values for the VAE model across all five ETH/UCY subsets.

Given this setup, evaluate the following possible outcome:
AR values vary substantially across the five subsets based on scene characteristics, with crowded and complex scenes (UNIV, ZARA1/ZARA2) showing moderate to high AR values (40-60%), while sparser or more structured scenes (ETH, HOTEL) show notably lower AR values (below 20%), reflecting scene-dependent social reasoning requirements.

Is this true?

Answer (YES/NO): NO